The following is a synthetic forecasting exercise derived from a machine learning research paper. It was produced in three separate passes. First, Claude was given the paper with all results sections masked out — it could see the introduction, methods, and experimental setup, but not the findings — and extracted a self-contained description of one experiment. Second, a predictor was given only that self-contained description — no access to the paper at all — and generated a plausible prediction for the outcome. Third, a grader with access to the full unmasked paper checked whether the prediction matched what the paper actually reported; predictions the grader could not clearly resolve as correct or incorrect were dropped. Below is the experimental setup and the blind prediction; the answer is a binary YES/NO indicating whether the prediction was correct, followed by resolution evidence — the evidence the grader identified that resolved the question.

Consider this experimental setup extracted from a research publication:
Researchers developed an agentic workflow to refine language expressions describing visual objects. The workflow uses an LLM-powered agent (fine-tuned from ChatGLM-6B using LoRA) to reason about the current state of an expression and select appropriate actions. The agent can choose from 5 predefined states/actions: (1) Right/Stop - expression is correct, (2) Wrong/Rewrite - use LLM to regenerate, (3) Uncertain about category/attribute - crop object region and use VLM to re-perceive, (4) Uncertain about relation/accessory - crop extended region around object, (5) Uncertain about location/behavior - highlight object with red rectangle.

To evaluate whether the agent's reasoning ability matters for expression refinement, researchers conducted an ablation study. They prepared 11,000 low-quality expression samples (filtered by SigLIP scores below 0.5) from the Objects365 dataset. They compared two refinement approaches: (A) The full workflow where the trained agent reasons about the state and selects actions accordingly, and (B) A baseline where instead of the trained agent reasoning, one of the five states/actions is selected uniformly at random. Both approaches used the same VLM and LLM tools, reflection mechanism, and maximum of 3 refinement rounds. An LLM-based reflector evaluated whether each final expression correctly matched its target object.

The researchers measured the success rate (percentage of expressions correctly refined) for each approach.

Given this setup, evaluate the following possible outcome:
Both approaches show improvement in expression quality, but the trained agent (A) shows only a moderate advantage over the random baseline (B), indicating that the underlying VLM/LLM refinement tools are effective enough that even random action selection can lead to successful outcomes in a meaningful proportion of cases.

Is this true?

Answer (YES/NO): NO